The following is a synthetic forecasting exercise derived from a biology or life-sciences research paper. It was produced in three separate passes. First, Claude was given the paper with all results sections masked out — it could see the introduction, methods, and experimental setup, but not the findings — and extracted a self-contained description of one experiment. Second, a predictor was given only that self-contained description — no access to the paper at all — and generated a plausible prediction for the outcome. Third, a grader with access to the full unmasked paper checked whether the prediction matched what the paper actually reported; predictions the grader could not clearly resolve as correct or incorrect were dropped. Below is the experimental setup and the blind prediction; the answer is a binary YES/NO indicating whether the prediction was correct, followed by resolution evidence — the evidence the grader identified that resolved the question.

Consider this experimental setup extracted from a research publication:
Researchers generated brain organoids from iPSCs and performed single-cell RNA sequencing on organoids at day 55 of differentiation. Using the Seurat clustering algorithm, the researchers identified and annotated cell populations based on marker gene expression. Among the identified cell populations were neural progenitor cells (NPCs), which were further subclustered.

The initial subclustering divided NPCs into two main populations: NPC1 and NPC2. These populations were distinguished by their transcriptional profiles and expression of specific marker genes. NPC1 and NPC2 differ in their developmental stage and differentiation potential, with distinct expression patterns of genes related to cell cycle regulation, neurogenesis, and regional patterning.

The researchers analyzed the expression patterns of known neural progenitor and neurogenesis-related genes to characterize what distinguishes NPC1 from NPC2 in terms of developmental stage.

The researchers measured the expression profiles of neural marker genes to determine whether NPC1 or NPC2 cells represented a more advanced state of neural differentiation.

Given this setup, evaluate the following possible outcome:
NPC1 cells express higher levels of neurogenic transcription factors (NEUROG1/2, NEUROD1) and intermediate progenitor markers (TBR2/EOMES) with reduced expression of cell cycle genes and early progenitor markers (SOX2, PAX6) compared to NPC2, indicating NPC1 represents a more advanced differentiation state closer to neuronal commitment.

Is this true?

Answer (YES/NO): NO